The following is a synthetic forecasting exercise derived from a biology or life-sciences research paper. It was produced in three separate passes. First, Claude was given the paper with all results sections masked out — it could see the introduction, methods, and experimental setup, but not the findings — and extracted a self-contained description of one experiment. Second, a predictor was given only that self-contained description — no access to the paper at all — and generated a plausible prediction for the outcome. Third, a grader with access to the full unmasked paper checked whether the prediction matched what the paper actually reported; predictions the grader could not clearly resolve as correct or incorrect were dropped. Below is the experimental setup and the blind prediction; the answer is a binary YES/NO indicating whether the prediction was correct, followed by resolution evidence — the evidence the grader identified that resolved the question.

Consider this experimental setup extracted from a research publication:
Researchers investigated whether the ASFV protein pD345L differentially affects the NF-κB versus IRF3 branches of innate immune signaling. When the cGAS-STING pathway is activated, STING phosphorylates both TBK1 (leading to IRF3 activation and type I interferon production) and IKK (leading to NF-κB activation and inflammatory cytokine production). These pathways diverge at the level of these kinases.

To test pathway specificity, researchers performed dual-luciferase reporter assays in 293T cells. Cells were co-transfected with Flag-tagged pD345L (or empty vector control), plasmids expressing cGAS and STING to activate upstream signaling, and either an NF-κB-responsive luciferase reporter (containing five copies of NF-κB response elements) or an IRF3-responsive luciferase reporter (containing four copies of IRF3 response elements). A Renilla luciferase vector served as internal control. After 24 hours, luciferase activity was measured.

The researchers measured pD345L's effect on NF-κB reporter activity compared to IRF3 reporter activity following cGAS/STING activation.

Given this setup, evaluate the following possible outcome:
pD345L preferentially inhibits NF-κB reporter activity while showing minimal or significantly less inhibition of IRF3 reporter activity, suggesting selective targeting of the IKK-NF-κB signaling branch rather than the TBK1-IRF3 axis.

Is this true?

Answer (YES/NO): YES